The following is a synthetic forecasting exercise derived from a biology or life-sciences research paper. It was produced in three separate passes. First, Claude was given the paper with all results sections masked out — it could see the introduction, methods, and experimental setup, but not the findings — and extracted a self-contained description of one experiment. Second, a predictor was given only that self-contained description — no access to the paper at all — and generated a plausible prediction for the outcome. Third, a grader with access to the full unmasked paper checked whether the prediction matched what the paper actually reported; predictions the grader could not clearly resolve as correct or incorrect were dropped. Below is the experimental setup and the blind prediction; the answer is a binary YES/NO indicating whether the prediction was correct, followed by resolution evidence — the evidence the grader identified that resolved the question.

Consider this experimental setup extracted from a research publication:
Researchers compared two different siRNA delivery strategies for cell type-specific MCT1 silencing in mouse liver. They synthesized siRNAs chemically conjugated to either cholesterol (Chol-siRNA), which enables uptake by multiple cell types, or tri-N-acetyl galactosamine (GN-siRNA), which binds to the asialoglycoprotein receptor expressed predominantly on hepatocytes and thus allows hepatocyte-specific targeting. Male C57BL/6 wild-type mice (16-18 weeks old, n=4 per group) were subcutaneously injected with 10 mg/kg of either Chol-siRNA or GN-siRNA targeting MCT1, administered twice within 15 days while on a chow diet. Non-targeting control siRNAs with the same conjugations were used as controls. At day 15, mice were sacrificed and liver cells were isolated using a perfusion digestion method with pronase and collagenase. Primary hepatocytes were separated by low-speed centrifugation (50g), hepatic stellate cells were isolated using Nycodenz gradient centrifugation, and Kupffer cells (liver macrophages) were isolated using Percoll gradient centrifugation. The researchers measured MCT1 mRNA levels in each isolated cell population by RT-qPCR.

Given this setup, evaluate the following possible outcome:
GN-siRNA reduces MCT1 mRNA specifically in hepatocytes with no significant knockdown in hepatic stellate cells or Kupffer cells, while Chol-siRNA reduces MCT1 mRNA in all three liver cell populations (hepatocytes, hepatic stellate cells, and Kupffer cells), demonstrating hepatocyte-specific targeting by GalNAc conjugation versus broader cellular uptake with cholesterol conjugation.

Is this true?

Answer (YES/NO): YES